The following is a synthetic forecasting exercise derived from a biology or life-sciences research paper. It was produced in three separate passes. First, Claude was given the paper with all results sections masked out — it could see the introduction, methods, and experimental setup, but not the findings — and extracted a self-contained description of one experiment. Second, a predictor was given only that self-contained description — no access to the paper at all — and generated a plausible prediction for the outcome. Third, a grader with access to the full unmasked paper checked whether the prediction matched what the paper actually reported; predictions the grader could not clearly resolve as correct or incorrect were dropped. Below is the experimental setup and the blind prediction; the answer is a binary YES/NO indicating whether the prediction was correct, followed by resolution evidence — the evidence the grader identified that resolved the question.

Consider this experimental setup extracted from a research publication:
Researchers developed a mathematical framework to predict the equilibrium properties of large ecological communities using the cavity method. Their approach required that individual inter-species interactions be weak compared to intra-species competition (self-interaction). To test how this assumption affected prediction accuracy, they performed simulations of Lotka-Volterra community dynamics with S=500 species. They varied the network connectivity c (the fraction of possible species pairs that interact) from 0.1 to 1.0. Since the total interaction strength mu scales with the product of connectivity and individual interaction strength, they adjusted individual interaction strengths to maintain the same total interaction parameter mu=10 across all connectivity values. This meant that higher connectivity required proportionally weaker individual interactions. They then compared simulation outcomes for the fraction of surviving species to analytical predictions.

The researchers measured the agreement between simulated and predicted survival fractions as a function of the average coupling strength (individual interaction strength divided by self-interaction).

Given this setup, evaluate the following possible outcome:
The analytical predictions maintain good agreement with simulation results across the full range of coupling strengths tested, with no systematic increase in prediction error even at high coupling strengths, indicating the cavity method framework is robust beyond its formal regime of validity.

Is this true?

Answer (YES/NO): NO